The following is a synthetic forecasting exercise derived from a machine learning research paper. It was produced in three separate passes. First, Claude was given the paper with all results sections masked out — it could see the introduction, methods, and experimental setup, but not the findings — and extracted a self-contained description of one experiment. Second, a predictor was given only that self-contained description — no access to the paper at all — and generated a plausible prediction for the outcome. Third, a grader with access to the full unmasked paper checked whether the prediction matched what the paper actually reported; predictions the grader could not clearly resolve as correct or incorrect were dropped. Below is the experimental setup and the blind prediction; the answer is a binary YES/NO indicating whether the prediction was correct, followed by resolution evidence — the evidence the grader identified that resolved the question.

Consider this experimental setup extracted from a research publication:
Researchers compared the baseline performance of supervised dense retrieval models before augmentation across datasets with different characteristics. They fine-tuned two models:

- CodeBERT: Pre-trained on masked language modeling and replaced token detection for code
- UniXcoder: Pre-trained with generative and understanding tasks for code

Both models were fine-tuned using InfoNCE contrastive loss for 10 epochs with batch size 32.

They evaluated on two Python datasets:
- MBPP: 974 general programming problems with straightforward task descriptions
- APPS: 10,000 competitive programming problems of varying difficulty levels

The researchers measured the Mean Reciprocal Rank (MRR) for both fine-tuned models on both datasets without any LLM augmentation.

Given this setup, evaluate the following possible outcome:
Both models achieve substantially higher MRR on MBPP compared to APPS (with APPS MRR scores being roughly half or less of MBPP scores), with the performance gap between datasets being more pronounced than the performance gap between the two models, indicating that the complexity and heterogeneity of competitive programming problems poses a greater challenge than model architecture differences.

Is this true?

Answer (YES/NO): YES